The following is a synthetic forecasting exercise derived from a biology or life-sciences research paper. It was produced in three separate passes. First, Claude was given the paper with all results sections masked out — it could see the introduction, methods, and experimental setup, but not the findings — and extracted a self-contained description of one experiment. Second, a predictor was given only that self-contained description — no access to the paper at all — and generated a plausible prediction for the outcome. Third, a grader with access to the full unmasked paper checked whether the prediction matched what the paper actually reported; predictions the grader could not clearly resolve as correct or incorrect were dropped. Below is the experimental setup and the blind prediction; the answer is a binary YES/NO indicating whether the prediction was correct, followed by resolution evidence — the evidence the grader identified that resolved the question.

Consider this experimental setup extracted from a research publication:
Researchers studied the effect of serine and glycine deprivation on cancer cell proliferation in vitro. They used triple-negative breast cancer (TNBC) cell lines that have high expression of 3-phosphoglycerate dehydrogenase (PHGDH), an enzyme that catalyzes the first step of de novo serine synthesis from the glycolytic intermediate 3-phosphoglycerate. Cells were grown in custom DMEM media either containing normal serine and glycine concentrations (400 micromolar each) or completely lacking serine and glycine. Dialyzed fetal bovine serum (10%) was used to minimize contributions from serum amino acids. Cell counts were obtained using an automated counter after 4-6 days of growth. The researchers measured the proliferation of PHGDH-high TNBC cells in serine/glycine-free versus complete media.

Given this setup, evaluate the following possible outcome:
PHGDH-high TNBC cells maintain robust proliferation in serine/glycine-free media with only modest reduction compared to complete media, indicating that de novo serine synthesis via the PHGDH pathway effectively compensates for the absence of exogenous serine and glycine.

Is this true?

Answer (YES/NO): YES